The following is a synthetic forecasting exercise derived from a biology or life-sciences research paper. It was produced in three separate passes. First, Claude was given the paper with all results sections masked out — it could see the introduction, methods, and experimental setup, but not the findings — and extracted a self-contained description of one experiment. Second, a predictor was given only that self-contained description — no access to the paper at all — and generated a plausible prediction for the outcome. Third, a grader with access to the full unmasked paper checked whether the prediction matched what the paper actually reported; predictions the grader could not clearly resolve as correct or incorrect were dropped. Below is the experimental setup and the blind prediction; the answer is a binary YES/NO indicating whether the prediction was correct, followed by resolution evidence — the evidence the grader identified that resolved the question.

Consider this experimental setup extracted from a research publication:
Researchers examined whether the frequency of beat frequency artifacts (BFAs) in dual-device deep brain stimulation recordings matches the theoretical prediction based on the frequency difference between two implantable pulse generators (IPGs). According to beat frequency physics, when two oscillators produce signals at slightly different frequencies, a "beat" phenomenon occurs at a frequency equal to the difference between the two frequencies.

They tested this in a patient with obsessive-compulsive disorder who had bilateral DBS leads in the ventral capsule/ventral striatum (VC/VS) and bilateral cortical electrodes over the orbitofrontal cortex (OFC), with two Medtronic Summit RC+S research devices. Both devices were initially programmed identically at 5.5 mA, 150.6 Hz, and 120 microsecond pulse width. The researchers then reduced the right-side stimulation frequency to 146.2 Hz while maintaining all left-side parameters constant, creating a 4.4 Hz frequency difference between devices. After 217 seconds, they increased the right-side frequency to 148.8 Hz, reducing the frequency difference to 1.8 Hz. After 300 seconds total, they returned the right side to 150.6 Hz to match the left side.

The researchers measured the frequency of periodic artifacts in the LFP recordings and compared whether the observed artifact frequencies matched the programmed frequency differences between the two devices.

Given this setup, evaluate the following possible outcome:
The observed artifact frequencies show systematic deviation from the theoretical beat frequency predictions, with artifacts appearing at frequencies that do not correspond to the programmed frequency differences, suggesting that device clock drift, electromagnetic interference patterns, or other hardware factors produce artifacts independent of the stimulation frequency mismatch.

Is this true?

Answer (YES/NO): NO